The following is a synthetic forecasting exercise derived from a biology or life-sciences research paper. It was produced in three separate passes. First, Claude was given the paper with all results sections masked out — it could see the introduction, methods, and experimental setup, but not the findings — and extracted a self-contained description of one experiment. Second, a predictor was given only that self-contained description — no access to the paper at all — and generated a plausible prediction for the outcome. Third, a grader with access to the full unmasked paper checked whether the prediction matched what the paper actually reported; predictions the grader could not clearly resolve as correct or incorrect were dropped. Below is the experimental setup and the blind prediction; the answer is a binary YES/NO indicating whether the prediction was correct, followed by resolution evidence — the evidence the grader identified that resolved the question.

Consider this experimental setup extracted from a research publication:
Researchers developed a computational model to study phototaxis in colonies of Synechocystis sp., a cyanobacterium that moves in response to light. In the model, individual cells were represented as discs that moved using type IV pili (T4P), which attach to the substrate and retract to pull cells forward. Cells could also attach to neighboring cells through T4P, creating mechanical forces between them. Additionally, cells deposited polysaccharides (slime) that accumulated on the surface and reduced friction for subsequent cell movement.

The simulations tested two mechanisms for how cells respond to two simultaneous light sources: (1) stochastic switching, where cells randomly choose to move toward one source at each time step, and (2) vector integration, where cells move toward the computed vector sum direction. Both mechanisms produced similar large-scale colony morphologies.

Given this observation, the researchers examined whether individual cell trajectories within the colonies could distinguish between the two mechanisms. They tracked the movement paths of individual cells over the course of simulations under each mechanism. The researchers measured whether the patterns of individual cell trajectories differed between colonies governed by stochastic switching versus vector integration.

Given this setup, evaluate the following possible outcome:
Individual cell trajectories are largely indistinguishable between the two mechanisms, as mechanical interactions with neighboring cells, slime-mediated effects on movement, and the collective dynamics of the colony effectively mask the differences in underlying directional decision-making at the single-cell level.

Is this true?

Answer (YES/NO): NO